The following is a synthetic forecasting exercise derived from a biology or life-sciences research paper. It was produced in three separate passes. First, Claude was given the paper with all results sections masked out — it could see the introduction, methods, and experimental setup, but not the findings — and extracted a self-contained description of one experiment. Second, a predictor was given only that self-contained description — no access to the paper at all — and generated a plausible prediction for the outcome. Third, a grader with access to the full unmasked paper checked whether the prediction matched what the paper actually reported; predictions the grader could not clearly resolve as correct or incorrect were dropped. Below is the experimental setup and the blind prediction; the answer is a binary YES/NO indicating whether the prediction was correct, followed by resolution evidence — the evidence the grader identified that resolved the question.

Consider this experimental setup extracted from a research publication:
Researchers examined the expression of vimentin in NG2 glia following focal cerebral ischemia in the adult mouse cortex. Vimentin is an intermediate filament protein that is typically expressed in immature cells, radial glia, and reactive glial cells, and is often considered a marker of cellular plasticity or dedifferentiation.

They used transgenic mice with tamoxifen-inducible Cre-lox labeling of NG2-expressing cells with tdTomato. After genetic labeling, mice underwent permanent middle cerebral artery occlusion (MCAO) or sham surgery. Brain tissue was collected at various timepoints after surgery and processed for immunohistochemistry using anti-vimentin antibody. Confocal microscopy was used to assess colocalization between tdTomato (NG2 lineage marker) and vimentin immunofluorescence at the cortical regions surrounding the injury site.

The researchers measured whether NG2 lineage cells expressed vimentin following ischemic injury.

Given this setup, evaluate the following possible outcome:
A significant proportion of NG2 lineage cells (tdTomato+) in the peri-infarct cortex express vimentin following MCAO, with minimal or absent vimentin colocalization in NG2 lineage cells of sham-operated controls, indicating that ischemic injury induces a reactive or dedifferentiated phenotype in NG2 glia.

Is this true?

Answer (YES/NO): NO